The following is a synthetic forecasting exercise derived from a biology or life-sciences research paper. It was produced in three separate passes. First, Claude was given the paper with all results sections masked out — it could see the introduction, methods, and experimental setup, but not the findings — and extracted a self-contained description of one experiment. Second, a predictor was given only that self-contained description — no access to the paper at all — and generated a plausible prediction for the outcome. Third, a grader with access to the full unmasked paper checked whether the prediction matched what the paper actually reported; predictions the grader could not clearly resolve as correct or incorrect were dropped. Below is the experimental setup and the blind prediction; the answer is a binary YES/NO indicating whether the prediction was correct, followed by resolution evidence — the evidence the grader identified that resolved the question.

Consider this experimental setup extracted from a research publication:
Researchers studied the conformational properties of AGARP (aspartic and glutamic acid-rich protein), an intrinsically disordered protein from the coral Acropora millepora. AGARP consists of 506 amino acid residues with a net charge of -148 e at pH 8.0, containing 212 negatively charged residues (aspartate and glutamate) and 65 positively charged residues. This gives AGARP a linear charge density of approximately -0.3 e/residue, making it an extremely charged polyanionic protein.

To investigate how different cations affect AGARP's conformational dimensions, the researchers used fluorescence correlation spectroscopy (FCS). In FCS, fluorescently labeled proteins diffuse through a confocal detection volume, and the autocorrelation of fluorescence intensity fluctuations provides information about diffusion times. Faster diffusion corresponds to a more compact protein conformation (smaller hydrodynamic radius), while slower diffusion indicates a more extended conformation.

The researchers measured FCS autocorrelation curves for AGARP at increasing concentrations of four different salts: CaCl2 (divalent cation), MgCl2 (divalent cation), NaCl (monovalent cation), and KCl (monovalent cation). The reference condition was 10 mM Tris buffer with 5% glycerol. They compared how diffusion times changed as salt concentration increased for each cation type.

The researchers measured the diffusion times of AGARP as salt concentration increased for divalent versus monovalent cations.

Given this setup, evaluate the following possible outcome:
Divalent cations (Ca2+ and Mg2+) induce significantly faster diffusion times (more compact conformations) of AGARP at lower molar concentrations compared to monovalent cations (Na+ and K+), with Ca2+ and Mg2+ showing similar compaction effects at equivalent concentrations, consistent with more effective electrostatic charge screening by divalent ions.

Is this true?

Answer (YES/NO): NO